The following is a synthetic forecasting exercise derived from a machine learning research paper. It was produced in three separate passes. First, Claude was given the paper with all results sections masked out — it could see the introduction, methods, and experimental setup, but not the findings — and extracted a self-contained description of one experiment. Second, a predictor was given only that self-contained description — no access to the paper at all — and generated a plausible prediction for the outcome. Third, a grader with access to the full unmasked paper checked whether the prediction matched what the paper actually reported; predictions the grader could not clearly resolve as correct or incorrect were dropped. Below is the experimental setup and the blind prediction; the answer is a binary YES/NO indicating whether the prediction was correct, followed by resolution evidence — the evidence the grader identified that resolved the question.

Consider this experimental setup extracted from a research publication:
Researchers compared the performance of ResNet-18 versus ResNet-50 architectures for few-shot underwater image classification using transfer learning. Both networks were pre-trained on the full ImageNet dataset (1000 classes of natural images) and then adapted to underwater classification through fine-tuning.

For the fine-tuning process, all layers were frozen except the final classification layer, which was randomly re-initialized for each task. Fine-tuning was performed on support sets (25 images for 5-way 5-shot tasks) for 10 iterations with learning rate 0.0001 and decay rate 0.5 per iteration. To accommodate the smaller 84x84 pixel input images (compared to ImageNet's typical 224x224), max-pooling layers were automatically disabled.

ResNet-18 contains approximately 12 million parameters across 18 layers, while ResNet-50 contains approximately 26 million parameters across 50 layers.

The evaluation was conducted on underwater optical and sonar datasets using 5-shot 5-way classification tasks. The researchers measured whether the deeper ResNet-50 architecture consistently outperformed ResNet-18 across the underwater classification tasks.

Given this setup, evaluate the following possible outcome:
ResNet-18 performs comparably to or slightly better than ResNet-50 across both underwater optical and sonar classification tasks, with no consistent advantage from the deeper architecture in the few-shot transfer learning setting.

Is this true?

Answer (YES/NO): YES